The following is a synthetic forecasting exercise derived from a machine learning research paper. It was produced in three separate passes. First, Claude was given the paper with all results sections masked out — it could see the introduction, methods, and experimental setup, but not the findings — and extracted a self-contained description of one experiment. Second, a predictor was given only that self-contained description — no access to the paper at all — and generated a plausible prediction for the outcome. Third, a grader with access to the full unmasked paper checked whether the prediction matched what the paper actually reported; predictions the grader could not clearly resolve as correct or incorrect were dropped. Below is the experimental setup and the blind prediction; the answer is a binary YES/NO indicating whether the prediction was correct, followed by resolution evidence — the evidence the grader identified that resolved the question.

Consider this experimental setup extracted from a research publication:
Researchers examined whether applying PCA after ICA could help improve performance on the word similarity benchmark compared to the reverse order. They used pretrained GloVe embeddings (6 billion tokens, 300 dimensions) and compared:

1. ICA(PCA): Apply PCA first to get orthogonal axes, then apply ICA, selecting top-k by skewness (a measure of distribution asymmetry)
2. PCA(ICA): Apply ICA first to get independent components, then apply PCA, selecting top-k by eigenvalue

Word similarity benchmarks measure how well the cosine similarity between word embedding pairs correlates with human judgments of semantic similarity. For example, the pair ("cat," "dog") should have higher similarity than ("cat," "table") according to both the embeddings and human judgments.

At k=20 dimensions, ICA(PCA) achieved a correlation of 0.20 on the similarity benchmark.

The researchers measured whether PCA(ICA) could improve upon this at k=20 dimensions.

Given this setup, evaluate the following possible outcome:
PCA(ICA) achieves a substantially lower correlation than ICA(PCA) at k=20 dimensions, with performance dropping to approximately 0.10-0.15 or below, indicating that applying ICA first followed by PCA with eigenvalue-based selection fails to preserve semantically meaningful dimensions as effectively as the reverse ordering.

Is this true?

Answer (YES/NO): NO